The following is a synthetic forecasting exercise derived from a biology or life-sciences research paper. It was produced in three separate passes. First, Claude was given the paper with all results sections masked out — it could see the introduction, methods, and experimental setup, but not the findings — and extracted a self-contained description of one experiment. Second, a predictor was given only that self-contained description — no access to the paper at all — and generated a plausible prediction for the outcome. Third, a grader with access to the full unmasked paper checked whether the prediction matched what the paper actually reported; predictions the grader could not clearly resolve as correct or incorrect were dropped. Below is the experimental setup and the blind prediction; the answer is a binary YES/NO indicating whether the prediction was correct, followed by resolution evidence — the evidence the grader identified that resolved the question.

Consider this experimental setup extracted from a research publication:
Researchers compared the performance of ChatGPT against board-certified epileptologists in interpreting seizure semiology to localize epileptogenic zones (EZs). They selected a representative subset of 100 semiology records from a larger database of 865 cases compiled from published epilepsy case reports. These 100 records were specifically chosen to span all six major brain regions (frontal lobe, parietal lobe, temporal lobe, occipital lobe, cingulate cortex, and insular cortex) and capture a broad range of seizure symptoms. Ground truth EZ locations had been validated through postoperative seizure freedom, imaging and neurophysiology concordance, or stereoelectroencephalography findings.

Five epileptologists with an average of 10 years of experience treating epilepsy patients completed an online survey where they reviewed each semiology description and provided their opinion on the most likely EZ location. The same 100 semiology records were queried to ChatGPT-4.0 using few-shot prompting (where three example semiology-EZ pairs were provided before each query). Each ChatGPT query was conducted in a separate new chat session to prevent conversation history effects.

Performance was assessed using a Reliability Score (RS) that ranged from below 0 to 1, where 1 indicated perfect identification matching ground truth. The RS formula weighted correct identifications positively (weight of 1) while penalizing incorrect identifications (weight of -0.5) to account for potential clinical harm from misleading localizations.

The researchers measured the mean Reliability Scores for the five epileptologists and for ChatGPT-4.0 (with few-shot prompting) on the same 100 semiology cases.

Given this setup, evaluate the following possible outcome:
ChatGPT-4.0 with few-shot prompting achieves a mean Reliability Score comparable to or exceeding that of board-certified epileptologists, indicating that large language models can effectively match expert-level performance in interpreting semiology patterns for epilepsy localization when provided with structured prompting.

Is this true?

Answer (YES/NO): YES